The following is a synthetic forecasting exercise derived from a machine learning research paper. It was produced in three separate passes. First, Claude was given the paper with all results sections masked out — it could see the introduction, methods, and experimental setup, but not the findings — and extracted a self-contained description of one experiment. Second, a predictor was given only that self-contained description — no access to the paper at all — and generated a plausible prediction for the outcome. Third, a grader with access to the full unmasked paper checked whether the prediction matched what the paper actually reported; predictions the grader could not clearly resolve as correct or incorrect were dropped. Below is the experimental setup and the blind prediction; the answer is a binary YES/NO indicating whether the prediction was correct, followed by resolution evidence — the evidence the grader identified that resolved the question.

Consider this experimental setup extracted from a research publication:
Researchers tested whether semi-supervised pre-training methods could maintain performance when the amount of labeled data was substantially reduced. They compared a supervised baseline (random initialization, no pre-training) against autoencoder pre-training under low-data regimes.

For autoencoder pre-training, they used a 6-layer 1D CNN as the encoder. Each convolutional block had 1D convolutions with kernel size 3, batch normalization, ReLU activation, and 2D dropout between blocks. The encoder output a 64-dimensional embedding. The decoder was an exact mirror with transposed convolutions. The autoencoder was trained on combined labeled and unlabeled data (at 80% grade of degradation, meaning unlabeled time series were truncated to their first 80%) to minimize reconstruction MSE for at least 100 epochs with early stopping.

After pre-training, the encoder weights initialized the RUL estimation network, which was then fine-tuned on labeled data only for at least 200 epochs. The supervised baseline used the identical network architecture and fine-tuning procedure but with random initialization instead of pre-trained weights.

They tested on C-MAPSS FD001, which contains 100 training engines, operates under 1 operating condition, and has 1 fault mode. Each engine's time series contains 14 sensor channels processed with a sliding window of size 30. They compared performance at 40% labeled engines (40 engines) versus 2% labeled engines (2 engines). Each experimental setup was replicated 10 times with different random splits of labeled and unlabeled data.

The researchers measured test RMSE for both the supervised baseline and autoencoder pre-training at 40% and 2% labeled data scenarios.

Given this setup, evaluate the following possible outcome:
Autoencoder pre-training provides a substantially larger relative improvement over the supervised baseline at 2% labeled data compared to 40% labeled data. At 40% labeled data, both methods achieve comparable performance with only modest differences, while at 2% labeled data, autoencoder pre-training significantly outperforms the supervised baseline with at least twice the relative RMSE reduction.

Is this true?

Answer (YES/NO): NO